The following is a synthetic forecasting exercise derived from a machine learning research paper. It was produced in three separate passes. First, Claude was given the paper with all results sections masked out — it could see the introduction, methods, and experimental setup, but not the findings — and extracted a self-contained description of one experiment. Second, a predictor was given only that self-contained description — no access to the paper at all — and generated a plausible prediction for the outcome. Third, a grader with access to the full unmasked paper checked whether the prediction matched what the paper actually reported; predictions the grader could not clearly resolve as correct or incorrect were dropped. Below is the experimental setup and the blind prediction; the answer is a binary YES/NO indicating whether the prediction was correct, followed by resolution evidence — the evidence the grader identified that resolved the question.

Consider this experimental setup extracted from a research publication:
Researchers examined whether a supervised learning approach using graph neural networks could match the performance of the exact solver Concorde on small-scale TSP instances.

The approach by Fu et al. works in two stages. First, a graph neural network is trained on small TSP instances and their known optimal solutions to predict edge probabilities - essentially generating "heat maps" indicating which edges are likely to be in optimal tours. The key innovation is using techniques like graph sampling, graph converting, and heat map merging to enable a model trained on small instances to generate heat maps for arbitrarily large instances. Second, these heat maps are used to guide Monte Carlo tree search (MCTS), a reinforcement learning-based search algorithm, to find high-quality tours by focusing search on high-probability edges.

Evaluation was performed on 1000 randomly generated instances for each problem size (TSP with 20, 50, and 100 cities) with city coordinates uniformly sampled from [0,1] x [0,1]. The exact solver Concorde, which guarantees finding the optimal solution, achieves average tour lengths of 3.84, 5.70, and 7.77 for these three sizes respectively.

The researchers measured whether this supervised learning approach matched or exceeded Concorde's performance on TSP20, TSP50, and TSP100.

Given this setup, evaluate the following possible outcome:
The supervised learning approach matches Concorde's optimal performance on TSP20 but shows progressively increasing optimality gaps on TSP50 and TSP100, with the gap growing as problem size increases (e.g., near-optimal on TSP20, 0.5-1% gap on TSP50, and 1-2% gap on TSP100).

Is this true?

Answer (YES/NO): NO